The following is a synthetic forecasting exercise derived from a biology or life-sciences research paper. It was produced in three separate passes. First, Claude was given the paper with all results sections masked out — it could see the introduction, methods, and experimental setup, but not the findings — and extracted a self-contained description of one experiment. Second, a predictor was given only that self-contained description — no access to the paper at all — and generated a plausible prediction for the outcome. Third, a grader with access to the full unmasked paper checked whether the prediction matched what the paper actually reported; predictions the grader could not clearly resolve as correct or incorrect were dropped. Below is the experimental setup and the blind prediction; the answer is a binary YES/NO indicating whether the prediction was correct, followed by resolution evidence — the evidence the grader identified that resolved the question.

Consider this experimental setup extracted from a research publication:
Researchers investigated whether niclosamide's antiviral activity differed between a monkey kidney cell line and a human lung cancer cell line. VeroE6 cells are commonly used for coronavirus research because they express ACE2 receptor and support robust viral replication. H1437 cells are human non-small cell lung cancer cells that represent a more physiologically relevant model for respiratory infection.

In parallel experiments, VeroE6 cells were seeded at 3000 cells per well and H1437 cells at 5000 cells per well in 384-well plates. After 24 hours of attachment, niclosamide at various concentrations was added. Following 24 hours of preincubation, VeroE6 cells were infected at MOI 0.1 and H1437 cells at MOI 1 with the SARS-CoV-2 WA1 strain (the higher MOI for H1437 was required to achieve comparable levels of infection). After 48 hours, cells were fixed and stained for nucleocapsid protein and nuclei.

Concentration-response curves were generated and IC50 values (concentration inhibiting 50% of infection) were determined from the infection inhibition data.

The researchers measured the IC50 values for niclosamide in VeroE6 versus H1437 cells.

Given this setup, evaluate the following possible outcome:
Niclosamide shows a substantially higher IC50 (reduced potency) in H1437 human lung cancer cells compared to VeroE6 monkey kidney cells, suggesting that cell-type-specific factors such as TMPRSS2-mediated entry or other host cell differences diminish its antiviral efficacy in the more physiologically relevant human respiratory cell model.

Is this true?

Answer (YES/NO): NO